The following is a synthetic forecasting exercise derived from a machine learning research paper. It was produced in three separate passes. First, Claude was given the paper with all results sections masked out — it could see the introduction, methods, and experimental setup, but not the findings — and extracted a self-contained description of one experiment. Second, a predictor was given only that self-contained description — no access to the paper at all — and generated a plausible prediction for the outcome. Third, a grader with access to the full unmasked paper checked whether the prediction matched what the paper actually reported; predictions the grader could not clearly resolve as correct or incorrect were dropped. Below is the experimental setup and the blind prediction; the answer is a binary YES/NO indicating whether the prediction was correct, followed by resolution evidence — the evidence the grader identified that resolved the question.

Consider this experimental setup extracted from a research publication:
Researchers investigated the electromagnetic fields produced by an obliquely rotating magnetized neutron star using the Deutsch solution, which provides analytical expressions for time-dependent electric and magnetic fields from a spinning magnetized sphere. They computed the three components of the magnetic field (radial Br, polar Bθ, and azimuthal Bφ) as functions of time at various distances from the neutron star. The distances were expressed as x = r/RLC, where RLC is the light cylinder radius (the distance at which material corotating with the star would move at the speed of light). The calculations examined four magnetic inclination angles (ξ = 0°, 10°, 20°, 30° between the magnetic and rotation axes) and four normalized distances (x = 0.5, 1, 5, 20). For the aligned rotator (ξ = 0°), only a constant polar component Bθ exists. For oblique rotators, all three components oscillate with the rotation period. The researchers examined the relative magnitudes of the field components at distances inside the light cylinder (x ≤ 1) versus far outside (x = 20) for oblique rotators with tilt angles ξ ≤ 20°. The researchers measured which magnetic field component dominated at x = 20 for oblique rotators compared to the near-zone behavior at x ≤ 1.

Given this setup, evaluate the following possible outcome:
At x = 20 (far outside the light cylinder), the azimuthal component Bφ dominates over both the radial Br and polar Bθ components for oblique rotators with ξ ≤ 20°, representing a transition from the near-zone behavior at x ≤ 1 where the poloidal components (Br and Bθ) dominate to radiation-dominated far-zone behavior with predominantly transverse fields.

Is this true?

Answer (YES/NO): YES